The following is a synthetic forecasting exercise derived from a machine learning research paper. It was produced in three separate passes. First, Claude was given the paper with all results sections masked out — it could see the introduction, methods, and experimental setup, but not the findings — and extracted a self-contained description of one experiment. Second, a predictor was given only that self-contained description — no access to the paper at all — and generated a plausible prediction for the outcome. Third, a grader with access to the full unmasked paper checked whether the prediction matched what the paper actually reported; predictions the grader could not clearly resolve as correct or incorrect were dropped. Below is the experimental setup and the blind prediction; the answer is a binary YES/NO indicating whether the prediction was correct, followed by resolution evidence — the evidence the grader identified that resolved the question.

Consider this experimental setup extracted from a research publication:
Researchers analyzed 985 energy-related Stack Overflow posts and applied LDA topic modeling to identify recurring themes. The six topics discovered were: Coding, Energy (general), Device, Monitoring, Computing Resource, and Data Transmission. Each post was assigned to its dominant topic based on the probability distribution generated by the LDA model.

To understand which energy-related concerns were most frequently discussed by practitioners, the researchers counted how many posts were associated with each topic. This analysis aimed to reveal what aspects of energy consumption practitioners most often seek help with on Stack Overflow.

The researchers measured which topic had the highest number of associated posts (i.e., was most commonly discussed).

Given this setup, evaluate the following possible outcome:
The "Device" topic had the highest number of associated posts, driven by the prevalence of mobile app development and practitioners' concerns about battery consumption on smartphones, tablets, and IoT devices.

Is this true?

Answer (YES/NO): NO